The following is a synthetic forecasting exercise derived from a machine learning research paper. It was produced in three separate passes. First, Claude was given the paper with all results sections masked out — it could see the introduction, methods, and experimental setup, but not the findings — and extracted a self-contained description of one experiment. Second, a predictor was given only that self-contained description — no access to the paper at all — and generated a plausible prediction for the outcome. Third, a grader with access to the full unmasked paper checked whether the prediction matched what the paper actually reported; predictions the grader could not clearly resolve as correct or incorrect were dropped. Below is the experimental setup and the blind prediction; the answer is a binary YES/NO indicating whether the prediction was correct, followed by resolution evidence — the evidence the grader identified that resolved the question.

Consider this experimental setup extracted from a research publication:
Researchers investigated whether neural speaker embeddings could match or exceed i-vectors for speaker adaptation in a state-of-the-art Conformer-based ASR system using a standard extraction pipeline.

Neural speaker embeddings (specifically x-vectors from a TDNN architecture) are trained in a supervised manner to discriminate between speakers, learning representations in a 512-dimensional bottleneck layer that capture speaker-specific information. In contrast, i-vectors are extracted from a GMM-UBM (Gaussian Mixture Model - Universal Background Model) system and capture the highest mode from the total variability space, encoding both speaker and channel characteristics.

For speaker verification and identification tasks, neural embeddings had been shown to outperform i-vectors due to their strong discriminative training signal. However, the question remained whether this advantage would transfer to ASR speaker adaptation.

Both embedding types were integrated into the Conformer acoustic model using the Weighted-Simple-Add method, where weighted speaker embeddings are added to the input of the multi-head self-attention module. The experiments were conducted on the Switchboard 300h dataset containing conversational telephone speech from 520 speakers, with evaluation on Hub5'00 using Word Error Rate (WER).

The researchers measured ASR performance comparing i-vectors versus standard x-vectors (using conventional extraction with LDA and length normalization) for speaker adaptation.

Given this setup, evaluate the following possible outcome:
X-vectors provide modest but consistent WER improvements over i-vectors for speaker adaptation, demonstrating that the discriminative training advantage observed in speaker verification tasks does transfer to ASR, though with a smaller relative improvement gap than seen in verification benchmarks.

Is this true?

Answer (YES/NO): NO